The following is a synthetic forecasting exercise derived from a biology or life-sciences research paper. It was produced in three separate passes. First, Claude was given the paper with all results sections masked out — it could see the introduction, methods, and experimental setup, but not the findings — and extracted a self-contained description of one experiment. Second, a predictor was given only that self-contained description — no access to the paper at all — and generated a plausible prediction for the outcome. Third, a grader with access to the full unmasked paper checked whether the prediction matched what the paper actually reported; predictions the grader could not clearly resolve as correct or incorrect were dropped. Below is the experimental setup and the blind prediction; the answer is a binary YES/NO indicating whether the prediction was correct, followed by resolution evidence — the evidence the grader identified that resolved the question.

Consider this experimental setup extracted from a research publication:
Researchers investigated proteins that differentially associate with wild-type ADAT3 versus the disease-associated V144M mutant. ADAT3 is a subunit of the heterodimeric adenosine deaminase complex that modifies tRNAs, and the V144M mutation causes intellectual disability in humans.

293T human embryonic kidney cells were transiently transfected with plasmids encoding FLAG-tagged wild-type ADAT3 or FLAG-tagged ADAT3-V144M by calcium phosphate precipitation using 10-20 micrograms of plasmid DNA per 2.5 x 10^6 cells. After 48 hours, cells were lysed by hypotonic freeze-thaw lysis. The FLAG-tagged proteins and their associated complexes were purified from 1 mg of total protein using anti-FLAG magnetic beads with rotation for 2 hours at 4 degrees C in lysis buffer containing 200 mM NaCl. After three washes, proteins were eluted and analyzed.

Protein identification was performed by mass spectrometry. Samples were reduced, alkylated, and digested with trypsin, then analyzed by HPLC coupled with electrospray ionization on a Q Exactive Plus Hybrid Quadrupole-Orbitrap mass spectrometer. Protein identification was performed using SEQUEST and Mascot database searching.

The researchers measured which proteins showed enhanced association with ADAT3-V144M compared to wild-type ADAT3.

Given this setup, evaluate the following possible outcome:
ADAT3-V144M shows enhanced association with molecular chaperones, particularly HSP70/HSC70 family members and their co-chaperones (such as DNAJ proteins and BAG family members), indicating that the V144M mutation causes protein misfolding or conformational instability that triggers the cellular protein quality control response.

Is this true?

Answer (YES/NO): NO